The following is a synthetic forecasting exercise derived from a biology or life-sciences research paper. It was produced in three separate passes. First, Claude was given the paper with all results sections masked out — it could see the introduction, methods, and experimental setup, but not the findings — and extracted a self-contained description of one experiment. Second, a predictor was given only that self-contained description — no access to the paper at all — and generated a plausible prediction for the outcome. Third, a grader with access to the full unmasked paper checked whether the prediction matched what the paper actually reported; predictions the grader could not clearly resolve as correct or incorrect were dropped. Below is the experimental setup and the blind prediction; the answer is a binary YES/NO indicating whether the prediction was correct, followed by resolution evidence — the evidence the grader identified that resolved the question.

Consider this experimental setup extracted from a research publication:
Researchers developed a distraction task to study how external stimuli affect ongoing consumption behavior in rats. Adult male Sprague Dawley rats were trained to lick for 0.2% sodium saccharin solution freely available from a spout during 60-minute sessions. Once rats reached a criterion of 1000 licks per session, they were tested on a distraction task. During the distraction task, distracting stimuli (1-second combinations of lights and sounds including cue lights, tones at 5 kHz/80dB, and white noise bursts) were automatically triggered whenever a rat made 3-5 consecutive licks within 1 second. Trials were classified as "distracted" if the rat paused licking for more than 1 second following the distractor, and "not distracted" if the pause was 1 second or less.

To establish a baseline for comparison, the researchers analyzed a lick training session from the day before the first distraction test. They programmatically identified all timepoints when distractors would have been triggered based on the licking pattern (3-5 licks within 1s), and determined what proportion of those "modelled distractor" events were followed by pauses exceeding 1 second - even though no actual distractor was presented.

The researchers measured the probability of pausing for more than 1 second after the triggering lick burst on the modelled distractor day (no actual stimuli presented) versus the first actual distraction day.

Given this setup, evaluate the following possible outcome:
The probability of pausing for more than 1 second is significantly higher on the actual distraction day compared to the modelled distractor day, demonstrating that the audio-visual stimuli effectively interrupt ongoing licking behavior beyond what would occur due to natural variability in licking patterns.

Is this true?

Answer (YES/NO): YES